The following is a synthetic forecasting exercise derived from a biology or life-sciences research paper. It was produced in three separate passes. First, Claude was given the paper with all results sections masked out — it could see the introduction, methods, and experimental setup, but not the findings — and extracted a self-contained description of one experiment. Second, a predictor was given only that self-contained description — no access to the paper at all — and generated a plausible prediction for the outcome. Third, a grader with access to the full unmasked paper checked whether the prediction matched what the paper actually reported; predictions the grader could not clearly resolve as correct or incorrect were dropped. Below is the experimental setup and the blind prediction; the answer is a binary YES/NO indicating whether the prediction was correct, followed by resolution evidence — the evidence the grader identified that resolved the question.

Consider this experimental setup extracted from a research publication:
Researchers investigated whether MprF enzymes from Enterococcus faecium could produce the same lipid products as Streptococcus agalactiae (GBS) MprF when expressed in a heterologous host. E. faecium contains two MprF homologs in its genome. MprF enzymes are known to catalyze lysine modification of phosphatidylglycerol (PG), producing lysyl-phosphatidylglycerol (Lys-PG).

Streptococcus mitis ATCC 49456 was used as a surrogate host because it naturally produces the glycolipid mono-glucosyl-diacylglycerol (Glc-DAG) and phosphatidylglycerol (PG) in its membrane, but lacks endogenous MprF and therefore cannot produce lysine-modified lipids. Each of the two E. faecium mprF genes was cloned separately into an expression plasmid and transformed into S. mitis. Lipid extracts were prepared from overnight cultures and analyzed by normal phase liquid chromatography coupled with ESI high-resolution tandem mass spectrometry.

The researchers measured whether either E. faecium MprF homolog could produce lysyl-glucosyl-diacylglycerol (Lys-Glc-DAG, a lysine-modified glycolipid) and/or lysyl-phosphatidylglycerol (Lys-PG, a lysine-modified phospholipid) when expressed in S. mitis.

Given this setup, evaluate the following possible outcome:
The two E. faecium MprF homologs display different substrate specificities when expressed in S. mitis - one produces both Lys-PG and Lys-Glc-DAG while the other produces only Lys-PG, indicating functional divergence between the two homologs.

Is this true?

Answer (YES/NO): NO